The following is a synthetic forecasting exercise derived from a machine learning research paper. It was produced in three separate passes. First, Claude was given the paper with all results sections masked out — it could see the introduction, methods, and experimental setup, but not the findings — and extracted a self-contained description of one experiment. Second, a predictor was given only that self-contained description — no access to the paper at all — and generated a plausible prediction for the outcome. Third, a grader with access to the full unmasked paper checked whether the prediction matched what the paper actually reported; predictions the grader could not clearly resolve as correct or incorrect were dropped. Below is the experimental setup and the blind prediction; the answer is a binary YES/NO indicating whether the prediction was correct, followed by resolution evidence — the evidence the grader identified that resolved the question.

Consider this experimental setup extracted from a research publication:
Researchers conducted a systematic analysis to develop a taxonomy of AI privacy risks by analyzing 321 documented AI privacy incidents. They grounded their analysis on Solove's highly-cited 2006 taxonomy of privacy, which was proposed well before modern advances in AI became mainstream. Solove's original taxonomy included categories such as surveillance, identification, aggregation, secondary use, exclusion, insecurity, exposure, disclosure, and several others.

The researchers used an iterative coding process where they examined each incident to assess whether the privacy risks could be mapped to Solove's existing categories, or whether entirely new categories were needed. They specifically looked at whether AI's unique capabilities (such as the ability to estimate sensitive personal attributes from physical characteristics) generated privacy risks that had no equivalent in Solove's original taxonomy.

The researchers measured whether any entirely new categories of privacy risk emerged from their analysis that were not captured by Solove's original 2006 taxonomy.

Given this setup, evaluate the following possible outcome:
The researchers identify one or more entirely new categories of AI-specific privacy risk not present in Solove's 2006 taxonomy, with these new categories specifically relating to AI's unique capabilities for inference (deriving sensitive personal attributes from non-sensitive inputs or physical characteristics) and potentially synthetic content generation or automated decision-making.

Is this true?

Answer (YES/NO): YES